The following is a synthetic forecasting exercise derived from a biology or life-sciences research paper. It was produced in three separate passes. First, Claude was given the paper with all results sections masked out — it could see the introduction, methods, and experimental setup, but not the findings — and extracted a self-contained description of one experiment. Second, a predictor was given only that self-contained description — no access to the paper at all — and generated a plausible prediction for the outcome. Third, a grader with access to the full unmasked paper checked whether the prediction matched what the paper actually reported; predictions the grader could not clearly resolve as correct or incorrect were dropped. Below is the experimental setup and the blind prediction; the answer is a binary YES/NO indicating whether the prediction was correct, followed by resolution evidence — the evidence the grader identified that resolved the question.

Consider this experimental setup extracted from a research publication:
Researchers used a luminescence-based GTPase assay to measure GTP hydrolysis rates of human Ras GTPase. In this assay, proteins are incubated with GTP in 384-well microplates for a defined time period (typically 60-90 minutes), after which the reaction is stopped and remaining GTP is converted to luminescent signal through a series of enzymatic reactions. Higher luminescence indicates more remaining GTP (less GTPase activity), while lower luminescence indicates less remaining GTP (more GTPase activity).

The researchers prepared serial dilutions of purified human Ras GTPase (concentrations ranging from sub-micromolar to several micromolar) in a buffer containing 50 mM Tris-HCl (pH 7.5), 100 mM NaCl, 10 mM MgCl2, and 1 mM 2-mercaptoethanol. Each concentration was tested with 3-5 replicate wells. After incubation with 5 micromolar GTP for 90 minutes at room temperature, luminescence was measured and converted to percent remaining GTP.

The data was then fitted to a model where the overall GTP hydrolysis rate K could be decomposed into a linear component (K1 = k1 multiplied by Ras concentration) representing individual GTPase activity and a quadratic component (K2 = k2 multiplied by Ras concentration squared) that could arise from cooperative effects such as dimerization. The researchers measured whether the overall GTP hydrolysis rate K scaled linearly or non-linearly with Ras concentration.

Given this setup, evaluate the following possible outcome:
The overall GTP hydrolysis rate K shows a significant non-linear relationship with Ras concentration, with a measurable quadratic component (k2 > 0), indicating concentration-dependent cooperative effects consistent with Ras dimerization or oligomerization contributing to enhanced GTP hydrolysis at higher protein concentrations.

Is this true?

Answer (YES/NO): YES